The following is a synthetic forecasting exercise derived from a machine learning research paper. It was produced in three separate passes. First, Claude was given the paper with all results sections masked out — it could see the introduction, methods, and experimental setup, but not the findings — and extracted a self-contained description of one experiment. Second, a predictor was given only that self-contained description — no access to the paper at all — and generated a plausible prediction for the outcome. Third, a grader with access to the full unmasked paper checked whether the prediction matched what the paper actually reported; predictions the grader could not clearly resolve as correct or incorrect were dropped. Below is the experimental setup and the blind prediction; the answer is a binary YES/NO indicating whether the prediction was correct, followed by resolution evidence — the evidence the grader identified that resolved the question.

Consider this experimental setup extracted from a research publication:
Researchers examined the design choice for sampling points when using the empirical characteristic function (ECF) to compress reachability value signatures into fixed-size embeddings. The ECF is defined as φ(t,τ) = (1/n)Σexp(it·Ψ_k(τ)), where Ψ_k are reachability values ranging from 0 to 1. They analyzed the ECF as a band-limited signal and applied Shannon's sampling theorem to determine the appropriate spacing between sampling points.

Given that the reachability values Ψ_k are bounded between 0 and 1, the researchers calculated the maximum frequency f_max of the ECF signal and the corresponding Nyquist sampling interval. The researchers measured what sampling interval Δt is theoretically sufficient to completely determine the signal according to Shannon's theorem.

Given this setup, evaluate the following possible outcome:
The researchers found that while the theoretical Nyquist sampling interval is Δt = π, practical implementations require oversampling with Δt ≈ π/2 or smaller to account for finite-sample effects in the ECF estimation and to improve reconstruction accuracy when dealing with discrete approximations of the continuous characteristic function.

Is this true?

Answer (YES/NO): NO